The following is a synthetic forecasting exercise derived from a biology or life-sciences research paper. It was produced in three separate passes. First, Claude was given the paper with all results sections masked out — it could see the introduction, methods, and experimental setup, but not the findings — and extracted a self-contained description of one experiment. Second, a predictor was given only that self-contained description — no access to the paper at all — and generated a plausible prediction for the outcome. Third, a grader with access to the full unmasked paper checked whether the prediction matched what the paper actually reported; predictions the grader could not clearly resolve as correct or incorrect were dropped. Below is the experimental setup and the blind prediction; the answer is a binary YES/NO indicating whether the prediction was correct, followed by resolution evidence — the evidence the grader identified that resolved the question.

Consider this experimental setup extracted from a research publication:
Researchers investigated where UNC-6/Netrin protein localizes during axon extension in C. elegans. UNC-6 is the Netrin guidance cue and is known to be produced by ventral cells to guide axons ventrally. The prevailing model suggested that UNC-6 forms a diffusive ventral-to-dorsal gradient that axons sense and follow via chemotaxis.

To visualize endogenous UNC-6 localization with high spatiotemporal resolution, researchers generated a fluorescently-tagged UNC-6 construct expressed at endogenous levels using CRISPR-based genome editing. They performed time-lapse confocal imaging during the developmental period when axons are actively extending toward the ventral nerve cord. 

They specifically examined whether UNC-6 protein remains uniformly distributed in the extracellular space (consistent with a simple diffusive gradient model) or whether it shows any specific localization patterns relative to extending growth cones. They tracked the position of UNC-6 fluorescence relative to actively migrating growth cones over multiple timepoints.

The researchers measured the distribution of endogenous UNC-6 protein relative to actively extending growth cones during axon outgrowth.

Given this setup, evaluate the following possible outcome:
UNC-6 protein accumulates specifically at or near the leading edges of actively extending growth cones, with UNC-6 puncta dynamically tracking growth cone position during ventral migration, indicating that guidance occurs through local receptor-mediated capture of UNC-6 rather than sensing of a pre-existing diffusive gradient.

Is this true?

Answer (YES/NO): NO